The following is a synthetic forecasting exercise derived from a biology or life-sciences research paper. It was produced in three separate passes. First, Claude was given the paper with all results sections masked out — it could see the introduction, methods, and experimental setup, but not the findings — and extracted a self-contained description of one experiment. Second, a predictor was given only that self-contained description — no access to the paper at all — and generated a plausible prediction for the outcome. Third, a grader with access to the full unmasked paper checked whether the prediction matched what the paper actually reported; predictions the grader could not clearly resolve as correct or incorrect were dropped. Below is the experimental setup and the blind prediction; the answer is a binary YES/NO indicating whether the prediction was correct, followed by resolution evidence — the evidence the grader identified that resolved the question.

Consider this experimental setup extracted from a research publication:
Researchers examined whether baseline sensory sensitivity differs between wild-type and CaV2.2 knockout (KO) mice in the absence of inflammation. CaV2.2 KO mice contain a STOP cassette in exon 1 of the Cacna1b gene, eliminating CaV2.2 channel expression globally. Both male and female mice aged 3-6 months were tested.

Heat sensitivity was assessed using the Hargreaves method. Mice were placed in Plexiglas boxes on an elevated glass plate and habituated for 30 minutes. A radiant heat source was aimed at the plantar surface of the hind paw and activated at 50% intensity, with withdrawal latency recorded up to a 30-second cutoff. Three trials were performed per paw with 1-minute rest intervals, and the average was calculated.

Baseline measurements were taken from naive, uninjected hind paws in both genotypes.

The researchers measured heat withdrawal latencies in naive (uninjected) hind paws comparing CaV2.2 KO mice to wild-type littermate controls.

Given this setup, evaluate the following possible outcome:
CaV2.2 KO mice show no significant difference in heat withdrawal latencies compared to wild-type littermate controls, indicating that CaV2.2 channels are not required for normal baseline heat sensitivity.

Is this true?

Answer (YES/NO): NO